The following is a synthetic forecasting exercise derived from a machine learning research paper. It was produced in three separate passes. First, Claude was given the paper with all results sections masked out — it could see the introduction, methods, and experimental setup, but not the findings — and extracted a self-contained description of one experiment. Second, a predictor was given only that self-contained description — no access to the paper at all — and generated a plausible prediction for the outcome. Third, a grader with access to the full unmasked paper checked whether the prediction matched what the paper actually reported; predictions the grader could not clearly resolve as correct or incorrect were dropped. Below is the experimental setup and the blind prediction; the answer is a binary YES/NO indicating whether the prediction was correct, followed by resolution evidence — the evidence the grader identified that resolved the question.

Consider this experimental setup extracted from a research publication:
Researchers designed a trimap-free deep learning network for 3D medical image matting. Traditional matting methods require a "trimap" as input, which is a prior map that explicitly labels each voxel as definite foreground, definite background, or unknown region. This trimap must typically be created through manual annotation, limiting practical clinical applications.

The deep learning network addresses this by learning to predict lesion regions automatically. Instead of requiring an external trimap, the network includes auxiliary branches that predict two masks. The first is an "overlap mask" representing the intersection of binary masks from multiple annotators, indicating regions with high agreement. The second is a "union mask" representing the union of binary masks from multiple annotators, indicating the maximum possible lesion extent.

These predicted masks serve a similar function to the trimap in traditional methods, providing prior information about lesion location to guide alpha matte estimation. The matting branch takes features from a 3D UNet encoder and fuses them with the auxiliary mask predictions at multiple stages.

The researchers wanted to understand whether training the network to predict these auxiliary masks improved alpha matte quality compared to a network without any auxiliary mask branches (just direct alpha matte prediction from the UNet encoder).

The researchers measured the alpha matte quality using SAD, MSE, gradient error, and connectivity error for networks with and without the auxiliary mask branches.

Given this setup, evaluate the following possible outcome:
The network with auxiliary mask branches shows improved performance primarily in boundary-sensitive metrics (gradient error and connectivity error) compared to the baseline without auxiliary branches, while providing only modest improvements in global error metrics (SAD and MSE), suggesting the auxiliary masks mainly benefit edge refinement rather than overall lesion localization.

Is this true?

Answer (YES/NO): NO